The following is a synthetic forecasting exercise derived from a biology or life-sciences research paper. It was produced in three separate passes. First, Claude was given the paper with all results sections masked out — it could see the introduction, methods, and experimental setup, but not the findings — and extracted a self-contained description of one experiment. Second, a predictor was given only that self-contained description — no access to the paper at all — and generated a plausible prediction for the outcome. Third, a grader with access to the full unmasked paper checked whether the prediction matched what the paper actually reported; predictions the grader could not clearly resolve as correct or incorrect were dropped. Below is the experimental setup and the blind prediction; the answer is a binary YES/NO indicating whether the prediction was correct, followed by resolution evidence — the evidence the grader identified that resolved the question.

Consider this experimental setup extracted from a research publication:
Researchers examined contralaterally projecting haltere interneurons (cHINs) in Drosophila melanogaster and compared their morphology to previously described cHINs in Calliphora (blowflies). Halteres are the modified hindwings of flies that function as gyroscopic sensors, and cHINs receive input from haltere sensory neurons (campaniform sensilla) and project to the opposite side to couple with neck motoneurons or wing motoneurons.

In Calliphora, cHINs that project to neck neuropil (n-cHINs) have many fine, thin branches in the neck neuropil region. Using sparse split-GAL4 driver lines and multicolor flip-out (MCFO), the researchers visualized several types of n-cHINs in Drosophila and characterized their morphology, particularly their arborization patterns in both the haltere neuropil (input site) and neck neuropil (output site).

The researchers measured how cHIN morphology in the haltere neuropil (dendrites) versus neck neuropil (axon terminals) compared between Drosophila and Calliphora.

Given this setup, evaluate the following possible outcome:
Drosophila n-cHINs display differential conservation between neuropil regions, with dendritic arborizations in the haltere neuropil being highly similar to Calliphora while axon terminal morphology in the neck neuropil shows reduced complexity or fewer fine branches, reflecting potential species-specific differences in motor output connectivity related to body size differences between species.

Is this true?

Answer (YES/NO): YES